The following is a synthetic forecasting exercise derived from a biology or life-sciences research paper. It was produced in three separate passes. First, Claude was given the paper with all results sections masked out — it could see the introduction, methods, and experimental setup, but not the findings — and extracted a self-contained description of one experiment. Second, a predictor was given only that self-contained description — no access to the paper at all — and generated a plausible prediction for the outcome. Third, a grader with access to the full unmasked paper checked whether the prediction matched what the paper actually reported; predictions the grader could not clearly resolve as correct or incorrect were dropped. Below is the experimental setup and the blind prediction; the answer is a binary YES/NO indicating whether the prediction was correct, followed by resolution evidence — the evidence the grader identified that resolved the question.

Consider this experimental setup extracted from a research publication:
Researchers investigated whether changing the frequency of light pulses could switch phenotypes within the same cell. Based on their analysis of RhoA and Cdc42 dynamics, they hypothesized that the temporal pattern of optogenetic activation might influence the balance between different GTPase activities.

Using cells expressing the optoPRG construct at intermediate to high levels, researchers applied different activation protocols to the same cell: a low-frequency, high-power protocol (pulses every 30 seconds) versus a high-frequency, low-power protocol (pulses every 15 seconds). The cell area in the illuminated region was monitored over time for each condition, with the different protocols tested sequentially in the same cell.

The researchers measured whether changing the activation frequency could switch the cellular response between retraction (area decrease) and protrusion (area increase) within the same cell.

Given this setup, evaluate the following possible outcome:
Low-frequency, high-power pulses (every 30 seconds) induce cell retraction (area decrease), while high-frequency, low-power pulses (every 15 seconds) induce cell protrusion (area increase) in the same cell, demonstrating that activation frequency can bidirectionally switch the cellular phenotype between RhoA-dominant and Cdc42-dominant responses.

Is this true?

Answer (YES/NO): YES